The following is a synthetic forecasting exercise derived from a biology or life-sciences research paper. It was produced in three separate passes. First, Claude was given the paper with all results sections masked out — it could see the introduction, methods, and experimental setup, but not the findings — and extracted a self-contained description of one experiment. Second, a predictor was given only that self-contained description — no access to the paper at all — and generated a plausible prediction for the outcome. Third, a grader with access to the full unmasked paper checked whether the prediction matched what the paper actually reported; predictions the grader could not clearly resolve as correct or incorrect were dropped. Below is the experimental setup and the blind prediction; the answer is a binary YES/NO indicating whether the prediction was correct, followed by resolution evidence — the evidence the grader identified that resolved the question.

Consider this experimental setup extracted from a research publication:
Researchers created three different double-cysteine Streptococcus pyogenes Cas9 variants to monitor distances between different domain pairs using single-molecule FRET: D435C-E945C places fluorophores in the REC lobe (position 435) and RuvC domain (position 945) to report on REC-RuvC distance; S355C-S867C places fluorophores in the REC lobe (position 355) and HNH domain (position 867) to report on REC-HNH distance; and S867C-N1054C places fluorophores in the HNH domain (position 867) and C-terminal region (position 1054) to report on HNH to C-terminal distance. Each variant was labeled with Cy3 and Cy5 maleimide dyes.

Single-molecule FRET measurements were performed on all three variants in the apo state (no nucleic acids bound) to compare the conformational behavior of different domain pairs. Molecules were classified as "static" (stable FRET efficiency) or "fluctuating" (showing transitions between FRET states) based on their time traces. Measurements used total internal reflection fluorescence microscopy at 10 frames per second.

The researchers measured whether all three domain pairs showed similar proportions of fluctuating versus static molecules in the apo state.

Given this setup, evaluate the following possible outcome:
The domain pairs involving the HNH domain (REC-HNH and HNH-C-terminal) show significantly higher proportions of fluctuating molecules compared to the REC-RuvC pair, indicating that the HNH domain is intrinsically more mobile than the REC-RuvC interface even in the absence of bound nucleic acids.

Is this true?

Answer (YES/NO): NO